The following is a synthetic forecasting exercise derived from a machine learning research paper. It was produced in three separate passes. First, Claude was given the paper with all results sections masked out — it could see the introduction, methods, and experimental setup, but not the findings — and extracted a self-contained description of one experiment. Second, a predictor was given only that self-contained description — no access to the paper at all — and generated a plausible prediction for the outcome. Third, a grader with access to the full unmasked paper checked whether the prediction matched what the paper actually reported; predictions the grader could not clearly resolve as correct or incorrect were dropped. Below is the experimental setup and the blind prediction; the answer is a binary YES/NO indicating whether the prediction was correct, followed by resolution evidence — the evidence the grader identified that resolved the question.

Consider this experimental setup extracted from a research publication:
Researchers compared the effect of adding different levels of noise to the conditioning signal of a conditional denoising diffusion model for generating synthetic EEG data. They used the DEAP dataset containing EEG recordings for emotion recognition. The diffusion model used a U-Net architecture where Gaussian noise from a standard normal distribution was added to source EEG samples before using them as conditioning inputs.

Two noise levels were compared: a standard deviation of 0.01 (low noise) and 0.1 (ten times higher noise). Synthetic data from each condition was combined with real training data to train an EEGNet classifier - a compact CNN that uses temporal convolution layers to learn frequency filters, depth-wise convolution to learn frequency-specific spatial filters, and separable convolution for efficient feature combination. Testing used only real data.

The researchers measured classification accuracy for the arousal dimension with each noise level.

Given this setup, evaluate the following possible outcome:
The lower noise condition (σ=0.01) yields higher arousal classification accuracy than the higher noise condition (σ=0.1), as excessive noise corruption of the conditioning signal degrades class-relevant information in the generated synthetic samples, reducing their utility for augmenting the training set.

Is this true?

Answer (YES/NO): YES